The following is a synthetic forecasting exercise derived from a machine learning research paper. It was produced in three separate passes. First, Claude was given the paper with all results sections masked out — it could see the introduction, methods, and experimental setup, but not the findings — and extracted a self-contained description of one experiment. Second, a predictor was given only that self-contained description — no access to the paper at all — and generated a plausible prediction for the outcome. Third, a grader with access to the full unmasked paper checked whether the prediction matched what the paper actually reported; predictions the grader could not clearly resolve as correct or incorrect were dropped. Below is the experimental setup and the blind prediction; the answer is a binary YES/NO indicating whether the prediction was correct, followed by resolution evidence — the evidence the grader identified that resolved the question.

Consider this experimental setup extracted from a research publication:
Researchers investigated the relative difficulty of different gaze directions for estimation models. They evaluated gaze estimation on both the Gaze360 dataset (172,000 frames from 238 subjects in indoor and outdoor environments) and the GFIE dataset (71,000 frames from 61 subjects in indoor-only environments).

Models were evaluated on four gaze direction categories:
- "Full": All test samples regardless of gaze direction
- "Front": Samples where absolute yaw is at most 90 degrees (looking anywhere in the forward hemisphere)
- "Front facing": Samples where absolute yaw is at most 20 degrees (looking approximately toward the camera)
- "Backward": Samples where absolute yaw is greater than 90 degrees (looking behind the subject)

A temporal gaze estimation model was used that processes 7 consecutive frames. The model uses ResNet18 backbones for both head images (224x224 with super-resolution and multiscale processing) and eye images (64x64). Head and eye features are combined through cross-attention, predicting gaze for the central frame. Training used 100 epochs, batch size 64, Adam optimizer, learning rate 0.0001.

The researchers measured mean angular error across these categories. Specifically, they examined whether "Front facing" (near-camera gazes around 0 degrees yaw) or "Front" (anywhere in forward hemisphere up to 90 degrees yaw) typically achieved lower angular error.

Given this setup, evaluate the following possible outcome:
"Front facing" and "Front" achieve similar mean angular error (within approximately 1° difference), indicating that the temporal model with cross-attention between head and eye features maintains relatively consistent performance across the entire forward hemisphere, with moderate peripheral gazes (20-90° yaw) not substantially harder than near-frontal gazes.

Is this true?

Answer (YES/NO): YES